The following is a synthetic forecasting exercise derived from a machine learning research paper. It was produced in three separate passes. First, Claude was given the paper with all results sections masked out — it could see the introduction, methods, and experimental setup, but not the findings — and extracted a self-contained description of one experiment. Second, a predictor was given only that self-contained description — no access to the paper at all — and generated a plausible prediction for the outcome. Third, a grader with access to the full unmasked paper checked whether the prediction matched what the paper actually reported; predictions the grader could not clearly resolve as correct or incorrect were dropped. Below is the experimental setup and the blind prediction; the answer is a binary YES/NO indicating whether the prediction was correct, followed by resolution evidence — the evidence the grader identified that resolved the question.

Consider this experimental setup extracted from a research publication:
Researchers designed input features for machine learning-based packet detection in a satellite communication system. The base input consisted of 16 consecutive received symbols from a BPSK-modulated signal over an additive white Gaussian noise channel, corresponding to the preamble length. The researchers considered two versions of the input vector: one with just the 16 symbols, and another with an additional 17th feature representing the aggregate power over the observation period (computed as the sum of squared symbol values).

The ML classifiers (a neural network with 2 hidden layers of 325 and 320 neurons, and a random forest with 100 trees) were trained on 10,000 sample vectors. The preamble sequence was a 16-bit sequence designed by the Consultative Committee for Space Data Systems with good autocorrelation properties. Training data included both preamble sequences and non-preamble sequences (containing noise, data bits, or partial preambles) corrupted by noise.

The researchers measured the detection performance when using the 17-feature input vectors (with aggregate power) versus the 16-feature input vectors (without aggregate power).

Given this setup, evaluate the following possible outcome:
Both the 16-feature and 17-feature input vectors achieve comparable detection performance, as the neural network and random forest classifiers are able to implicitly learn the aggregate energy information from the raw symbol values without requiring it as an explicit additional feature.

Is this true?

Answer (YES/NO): NO